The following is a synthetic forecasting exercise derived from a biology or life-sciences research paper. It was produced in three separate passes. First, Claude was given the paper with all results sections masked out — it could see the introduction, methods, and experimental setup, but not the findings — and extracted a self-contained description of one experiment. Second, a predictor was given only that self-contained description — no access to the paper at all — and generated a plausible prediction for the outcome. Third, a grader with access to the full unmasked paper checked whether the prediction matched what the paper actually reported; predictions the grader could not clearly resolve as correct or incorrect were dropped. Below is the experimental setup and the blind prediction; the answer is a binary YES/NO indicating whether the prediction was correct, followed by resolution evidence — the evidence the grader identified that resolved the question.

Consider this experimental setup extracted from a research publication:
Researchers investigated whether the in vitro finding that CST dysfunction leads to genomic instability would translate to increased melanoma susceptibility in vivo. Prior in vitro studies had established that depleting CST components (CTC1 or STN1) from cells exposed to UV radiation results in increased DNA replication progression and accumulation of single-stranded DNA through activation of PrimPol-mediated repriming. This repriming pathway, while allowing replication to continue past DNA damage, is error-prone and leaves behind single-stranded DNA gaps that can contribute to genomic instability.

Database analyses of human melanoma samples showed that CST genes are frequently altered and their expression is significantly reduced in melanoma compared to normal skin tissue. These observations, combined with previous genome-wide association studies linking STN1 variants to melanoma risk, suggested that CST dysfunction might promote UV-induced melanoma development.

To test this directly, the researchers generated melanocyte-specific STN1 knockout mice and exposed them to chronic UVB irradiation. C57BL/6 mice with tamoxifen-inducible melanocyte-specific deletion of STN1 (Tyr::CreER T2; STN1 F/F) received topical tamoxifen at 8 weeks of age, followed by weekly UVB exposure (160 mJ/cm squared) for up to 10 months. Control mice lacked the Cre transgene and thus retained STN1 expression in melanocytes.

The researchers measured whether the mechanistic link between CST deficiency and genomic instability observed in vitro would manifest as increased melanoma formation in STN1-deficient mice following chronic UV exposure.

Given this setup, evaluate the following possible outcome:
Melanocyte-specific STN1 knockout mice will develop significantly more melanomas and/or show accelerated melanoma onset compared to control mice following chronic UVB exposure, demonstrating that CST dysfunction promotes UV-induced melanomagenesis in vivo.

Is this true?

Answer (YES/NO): NO